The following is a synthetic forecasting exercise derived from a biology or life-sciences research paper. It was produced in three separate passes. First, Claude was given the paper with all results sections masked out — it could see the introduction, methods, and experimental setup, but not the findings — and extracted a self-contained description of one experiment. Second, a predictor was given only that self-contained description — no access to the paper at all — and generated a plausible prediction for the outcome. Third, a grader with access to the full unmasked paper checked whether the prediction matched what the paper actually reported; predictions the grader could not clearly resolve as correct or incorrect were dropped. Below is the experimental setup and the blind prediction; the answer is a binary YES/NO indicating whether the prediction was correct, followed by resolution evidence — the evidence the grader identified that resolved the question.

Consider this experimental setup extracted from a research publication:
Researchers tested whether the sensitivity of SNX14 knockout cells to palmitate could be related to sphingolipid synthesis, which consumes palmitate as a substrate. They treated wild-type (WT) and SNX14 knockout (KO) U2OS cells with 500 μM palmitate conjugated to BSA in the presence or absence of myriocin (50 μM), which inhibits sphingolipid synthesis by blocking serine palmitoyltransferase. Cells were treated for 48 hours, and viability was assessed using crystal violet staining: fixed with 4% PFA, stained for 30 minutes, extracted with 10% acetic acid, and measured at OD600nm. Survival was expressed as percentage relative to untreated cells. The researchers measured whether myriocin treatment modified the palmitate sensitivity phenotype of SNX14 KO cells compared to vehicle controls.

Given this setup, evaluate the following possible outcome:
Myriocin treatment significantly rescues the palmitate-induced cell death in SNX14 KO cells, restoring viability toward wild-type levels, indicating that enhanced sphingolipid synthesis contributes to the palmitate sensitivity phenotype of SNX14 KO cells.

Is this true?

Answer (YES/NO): NO